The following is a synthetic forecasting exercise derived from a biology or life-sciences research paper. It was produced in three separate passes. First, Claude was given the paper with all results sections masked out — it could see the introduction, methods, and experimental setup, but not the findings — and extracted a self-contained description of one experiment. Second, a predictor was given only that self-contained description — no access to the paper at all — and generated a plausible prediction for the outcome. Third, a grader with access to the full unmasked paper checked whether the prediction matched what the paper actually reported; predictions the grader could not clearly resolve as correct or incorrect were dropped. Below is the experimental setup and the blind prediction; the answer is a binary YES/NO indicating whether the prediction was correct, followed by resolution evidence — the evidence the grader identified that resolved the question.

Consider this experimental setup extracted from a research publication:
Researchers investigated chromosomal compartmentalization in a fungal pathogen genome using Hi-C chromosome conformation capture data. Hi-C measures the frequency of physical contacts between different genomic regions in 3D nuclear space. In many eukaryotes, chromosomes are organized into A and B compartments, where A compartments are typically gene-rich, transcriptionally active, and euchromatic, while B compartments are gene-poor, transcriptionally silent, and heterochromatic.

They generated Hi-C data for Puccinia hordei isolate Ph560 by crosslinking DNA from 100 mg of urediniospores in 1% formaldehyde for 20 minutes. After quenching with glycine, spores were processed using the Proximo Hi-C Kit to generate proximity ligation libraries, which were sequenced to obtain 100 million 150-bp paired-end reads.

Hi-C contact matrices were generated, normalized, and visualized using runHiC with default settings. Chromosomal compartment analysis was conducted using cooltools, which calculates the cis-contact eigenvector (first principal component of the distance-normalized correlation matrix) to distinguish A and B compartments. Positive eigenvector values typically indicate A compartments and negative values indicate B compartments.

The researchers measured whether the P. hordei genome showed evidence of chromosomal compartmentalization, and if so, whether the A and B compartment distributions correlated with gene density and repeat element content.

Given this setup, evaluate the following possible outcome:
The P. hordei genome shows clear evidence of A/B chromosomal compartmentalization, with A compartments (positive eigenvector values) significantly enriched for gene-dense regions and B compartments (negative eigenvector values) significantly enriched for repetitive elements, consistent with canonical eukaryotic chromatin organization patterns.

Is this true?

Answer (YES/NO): YES